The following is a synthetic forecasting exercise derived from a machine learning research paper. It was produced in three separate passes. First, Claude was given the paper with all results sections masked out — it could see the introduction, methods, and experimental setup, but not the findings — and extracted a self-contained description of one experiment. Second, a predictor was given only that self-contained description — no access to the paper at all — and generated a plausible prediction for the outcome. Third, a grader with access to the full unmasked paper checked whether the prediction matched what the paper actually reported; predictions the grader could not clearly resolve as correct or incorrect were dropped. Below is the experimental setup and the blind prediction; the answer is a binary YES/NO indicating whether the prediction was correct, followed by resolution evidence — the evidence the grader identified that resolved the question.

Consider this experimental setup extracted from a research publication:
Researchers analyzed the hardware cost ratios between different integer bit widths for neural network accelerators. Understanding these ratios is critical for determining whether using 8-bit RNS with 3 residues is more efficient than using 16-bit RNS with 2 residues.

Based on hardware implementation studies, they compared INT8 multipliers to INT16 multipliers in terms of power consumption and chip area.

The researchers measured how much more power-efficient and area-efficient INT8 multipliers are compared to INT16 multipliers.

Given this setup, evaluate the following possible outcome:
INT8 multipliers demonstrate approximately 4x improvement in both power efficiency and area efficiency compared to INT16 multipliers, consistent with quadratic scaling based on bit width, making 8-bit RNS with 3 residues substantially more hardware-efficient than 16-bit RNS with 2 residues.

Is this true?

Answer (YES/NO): YES